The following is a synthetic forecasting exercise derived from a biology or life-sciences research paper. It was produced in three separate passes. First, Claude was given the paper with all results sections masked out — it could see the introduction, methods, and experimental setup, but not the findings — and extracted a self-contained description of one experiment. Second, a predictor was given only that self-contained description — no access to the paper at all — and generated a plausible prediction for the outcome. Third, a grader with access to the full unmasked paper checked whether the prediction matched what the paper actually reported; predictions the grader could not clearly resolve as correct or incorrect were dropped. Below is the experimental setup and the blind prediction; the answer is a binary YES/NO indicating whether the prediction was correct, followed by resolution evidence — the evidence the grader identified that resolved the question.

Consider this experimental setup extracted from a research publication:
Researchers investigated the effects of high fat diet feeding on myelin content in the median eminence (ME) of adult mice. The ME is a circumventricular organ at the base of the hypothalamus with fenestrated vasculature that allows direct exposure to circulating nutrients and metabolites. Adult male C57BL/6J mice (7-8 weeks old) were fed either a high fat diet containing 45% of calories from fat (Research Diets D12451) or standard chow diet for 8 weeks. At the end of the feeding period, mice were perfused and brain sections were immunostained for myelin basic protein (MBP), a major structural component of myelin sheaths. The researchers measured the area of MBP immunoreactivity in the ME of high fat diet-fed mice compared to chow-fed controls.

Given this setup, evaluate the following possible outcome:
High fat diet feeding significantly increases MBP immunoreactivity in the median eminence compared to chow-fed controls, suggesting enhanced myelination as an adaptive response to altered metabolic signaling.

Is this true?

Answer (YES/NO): YES